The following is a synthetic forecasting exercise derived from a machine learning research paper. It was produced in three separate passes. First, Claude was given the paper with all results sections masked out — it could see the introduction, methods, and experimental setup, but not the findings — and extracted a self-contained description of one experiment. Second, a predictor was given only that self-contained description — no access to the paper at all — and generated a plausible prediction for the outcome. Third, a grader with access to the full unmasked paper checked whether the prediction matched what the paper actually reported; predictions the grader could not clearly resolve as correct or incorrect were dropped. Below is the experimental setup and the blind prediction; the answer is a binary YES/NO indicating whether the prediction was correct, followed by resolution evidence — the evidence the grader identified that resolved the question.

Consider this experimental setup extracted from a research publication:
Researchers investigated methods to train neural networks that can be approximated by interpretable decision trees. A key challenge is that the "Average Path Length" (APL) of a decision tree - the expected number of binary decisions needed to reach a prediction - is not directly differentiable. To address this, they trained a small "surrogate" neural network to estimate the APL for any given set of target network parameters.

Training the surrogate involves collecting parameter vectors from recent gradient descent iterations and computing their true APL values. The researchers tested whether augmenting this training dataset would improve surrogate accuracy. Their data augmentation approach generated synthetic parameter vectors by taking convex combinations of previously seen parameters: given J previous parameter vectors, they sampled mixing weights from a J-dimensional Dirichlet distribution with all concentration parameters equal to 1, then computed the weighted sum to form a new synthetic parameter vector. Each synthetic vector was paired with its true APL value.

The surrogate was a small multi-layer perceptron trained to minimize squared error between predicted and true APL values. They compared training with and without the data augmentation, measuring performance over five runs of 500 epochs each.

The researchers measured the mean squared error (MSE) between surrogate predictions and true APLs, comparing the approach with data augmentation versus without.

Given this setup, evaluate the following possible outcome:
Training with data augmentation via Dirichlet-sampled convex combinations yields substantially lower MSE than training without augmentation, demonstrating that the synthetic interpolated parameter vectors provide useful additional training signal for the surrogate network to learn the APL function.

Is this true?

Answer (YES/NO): YES